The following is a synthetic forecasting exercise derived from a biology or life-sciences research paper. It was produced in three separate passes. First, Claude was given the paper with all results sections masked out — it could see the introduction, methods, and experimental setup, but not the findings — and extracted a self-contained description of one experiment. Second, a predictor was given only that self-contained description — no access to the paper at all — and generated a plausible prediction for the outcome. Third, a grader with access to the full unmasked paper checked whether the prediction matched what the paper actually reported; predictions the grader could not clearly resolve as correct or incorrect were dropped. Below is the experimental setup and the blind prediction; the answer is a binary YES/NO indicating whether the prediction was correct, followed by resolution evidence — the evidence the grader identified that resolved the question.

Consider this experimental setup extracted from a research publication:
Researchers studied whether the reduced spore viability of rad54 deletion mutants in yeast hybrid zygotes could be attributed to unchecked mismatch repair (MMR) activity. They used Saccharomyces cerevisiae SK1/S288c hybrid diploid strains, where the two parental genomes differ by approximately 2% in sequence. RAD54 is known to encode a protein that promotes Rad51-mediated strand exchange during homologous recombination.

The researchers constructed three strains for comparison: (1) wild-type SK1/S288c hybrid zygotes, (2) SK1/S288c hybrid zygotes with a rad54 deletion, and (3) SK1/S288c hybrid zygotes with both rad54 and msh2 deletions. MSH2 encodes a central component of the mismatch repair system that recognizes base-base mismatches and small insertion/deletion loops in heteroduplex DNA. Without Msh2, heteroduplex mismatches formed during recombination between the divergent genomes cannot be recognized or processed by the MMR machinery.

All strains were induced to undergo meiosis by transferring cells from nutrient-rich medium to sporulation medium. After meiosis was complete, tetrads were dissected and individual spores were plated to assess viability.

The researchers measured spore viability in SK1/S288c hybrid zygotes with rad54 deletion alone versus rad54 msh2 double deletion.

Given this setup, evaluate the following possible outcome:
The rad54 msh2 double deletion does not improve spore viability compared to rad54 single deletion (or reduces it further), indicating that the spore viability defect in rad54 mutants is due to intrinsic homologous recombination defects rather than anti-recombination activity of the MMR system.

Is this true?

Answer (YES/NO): NO